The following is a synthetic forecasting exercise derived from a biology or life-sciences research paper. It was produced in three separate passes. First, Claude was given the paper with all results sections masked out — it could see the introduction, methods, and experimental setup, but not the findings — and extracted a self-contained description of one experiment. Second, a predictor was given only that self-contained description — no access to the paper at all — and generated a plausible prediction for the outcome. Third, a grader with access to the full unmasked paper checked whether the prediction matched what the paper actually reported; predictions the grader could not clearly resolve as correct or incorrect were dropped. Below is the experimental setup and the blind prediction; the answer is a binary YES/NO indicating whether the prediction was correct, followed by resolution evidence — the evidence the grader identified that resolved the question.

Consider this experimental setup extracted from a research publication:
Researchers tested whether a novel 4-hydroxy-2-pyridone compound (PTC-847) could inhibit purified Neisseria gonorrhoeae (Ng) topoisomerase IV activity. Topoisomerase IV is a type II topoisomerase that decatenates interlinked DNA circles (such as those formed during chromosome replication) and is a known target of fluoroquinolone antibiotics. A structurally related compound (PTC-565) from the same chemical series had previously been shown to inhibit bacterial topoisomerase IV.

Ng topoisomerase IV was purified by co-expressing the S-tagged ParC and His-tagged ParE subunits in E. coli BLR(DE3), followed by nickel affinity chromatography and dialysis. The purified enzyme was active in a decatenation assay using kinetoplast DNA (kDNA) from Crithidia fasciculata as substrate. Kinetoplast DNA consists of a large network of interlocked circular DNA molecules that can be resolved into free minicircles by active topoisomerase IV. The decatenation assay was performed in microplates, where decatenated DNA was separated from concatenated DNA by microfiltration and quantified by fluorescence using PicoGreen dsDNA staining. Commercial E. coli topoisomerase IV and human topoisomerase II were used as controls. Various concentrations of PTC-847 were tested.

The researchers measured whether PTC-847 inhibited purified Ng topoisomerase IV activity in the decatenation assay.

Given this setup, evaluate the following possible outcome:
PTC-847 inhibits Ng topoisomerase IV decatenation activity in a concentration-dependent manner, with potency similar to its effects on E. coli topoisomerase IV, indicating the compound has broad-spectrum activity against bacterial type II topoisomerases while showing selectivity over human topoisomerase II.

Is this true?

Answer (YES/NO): NO